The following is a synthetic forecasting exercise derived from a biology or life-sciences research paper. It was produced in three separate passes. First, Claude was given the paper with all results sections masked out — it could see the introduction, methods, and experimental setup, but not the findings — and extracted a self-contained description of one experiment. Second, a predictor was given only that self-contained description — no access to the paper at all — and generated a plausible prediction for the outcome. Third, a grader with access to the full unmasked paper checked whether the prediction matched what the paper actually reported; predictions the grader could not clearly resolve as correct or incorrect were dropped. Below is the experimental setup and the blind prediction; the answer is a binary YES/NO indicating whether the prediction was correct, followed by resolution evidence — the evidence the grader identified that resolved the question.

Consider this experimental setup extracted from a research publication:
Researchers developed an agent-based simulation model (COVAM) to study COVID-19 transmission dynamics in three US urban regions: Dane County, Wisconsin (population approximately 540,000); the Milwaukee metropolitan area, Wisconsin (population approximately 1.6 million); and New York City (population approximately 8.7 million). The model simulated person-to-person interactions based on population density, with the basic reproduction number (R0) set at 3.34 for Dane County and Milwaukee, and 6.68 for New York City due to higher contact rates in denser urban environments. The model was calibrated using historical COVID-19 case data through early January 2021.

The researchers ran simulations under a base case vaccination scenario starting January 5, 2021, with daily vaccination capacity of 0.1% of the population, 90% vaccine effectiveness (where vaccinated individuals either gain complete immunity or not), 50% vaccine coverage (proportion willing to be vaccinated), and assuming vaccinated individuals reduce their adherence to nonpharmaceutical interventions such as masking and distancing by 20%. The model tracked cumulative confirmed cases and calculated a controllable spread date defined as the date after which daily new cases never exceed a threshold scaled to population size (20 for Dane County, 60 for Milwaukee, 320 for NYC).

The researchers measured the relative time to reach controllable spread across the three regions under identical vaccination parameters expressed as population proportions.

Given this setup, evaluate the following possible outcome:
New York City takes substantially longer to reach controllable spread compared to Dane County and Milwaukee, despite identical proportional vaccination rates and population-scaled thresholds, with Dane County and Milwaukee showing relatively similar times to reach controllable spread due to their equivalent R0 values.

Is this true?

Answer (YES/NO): NO